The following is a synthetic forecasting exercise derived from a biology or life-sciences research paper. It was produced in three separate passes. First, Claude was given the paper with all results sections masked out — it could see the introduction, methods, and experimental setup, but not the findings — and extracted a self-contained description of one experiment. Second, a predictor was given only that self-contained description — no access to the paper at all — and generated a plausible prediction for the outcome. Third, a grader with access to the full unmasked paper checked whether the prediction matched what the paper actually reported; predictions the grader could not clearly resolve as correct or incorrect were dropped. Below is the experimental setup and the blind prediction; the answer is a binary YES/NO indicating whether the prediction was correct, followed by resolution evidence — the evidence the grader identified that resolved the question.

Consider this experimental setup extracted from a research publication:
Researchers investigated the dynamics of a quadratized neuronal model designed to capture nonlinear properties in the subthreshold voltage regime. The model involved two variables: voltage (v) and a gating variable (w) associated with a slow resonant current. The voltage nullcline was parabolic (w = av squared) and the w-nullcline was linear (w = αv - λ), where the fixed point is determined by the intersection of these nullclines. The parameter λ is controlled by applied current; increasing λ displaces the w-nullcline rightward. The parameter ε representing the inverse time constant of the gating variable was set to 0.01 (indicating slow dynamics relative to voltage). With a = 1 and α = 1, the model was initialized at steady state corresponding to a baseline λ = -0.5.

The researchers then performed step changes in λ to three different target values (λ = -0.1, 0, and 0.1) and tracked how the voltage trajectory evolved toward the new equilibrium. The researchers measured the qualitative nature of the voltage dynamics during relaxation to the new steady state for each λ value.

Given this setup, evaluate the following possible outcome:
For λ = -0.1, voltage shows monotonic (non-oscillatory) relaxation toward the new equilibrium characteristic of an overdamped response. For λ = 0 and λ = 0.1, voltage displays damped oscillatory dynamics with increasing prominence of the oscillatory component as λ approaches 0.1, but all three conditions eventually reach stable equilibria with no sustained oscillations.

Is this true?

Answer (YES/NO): NO